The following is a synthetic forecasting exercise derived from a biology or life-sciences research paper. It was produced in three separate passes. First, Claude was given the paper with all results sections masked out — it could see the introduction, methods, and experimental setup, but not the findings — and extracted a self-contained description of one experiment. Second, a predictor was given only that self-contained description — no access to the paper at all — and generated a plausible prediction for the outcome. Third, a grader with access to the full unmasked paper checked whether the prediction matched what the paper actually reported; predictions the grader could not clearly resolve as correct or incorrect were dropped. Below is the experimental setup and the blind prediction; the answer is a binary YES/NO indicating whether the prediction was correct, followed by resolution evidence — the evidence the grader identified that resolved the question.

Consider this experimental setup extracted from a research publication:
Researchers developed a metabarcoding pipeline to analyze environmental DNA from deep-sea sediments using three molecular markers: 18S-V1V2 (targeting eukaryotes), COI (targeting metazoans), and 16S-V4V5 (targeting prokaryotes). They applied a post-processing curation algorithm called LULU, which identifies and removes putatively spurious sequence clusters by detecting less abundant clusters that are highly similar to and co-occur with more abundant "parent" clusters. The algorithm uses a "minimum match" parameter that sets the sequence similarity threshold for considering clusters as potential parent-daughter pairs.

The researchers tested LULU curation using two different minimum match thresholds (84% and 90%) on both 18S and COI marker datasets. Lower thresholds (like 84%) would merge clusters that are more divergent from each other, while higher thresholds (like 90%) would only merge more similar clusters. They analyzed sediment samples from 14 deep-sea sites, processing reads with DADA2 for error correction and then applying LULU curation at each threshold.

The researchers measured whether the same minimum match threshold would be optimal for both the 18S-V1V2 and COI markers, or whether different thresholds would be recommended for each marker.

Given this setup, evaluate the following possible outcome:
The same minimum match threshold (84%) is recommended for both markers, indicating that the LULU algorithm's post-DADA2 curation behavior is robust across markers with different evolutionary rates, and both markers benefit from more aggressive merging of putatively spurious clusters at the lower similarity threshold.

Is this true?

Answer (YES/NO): NO